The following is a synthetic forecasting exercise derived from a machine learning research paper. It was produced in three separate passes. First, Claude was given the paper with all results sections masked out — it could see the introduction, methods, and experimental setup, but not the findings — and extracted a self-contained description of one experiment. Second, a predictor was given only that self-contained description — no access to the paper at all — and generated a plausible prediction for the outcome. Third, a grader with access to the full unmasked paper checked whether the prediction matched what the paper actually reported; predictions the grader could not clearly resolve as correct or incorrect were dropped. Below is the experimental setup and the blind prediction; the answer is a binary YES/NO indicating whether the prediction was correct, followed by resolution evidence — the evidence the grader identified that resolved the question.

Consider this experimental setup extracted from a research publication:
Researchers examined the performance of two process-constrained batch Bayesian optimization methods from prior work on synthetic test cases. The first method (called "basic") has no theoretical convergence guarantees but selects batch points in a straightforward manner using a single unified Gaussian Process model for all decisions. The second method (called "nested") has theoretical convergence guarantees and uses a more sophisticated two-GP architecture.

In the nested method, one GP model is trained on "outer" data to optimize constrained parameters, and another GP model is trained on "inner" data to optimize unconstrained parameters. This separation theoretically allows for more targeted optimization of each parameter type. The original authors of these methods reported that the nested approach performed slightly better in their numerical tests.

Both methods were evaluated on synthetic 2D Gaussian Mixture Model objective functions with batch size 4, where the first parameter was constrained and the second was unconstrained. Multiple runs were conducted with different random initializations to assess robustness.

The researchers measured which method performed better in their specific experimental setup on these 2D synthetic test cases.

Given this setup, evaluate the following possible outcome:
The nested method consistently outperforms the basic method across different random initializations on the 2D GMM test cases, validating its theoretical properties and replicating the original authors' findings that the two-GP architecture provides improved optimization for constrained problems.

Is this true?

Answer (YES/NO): NO